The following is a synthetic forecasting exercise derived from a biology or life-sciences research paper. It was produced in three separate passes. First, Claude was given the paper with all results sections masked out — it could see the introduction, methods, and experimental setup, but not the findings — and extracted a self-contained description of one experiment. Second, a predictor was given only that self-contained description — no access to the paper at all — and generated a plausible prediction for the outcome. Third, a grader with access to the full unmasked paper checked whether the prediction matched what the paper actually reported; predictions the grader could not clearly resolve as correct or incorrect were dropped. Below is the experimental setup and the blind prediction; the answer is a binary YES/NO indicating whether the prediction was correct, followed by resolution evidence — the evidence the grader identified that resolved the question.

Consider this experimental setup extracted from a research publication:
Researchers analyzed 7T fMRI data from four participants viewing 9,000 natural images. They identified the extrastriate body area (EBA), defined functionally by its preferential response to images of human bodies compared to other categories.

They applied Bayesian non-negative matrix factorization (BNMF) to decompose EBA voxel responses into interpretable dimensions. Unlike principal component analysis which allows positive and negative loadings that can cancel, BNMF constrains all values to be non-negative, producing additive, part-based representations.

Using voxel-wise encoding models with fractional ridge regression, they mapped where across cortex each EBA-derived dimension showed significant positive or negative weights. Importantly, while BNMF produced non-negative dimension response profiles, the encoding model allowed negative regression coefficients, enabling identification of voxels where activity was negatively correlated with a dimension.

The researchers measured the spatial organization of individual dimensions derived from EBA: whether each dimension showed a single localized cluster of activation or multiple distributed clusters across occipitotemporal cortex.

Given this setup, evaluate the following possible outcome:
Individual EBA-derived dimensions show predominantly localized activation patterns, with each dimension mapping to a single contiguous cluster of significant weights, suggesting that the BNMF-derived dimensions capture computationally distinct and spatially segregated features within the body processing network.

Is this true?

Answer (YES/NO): NO